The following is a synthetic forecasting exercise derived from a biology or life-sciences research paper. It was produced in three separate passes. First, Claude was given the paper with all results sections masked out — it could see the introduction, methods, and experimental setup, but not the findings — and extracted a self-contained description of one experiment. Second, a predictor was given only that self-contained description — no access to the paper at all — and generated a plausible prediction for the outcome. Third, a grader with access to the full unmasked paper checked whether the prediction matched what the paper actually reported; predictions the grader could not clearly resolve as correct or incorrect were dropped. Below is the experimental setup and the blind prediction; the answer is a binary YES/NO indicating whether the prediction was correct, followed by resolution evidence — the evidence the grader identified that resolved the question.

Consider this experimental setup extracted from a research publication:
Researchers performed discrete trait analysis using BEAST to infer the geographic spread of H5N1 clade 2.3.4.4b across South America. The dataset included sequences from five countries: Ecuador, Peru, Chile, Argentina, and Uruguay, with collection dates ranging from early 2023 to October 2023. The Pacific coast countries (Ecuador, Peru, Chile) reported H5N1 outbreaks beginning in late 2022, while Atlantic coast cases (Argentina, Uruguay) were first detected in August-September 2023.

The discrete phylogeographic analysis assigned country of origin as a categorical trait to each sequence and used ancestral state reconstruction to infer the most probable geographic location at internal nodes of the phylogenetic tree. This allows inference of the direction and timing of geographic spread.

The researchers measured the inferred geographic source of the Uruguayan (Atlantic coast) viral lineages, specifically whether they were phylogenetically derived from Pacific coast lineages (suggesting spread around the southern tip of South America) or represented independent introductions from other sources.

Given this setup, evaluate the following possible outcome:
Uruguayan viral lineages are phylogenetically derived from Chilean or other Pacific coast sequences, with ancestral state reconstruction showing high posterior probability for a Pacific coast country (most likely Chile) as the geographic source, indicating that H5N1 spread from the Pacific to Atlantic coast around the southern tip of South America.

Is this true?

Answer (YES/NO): YES